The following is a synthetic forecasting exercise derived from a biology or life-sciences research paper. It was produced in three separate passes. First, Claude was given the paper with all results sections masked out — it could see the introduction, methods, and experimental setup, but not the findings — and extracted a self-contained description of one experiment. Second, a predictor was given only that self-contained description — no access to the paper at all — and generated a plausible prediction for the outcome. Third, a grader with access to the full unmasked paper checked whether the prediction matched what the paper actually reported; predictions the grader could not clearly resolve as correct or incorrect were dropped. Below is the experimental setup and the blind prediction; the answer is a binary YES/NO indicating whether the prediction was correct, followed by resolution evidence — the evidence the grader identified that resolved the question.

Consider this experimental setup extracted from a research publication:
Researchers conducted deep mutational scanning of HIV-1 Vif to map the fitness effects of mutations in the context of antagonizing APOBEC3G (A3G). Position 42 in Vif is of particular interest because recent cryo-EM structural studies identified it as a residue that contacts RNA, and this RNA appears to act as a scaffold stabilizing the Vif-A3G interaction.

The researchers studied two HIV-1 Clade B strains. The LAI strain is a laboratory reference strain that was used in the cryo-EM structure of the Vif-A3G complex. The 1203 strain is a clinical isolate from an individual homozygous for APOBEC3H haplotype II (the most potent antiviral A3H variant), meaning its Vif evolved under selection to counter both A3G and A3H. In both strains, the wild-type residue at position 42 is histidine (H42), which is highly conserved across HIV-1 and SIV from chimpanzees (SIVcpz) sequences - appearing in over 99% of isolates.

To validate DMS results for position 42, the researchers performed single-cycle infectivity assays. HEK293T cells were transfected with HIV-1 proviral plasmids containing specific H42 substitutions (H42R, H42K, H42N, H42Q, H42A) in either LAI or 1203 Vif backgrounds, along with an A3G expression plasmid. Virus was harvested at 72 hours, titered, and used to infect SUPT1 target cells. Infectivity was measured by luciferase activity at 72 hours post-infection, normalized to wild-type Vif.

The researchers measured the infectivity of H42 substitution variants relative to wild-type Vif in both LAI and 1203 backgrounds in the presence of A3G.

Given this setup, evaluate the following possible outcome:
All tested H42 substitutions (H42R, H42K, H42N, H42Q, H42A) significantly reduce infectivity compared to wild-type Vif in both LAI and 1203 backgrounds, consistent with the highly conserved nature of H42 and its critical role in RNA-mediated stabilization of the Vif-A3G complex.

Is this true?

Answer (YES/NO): NO